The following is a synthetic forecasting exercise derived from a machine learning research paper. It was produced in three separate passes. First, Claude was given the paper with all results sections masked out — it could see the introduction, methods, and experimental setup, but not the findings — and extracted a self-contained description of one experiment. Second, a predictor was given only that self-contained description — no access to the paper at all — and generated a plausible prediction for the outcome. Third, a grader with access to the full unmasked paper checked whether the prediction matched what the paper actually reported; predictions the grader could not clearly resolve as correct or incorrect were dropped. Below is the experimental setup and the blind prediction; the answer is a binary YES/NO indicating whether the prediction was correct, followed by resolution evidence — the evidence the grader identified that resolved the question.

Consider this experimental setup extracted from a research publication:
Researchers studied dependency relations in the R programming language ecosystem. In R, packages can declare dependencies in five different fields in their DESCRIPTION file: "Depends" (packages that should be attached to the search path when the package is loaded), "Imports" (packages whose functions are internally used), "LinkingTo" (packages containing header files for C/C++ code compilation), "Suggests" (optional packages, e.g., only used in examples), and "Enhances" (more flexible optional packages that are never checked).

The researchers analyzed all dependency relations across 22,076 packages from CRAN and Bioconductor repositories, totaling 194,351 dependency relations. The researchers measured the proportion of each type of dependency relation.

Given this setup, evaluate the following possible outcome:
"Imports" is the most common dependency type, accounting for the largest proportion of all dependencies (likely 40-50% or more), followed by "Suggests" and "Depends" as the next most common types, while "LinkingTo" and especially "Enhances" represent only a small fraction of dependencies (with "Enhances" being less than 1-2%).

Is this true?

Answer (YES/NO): YES